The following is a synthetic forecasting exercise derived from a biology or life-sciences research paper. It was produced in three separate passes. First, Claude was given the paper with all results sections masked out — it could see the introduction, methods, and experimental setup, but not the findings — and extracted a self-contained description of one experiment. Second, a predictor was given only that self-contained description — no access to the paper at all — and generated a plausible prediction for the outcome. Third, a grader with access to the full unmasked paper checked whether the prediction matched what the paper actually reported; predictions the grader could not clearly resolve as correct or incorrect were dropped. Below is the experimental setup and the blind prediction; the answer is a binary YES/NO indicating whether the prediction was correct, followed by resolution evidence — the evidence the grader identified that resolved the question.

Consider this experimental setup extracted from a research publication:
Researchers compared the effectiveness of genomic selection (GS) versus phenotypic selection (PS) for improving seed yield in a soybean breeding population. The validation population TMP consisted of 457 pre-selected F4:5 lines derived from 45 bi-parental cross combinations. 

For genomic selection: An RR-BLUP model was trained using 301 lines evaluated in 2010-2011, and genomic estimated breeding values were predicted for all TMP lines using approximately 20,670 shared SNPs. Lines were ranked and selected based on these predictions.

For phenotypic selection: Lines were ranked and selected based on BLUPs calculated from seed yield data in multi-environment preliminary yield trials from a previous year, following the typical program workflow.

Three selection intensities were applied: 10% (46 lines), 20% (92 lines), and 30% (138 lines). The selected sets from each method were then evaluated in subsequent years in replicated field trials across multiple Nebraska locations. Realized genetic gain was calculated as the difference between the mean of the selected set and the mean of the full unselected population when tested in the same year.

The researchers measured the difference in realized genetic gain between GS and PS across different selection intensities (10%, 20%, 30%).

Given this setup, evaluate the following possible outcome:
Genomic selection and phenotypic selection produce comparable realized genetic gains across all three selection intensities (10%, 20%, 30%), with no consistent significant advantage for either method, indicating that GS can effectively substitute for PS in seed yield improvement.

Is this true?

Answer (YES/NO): YES